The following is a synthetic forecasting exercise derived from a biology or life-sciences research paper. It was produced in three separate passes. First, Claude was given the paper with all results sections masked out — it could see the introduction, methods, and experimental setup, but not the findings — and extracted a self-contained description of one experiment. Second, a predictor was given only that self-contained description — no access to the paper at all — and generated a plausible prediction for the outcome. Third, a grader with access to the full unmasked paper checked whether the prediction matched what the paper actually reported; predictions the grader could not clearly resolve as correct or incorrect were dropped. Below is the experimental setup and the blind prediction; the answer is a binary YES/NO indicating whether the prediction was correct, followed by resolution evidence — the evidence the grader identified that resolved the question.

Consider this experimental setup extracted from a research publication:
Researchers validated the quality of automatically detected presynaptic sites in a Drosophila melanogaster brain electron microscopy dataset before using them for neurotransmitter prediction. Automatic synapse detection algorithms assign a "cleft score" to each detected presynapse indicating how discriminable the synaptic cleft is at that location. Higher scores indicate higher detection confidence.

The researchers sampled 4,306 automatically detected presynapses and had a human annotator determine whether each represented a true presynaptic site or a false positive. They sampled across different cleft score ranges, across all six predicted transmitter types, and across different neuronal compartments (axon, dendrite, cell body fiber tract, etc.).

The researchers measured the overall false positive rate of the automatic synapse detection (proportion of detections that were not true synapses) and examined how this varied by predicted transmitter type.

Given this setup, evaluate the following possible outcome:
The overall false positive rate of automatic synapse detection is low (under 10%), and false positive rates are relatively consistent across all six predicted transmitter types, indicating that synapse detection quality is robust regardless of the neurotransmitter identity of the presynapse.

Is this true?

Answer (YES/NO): NO